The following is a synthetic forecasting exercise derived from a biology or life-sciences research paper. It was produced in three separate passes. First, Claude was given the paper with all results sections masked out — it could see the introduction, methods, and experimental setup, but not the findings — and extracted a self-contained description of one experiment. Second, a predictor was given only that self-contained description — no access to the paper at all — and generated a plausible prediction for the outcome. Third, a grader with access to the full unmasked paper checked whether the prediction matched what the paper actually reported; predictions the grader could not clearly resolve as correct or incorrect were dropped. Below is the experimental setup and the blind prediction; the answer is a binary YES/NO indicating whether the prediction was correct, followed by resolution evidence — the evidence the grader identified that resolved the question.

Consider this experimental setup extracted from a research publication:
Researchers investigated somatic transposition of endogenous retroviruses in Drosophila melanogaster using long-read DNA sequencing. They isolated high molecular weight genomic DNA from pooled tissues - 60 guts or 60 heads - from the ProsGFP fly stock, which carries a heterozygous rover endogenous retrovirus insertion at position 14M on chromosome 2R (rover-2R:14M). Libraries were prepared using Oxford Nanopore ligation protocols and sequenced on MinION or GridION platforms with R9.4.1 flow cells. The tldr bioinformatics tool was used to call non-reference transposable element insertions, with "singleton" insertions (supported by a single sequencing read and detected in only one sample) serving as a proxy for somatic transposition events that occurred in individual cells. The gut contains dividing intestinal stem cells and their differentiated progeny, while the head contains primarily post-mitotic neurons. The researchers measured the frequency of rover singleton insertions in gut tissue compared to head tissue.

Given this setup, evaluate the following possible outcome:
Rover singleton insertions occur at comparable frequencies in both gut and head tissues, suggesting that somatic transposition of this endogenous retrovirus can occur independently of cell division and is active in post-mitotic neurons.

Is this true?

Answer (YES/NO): NO